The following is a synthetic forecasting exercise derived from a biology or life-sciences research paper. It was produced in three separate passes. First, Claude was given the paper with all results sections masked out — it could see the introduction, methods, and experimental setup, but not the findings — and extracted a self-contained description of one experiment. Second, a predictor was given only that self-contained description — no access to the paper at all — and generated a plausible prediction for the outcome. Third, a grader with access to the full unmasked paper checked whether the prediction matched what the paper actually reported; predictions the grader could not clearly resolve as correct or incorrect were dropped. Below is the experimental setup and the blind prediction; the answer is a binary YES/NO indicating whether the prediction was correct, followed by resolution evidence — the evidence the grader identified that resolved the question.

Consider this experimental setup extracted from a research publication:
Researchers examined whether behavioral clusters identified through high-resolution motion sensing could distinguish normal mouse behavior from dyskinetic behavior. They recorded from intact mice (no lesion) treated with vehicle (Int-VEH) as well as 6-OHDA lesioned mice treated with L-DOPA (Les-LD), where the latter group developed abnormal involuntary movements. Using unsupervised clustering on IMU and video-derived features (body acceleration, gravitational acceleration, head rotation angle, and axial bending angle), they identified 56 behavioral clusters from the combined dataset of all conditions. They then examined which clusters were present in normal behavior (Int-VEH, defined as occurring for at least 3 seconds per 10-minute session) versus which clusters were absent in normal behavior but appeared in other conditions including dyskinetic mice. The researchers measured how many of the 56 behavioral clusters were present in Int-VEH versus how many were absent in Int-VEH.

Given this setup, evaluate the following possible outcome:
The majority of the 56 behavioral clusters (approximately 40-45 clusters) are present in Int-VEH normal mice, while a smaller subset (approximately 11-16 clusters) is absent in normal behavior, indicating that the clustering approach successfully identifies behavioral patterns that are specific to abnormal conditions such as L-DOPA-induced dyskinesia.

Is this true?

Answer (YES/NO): NO